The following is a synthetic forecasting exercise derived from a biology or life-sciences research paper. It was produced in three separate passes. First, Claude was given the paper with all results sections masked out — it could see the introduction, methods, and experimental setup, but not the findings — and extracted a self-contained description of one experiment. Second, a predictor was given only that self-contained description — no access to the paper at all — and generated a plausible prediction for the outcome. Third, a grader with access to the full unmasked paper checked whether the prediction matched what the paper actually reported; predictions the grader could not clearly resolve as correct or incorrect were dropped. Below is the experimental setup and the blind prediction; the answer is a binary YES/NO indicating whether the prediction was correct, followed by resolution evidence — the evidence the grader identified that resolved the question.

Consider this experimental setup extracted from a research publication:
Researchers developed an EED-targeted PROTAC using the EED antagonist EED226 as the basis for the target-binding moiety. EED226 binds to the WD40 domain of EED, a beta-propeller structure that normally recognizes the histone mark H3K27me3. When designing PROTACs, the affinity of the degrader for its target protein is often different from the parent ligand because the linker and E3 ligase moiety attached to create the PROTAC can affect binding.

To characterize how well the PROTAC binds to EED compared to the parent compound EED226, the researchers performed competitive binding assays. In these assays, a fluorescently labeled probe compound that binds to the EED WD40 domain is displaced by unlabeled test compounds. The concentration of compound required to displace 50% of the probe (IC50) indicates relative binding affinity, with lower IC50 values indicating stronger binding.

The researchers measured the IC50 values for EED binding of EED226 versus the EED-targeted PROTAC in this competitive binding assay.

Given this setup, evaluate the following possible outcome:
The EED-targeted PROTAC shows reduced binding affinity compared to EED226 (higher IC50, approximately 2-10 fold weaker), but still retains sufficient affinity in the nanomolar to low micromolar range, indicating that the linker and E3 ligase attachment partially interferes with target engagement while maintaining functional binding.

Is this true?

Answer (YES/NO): YES